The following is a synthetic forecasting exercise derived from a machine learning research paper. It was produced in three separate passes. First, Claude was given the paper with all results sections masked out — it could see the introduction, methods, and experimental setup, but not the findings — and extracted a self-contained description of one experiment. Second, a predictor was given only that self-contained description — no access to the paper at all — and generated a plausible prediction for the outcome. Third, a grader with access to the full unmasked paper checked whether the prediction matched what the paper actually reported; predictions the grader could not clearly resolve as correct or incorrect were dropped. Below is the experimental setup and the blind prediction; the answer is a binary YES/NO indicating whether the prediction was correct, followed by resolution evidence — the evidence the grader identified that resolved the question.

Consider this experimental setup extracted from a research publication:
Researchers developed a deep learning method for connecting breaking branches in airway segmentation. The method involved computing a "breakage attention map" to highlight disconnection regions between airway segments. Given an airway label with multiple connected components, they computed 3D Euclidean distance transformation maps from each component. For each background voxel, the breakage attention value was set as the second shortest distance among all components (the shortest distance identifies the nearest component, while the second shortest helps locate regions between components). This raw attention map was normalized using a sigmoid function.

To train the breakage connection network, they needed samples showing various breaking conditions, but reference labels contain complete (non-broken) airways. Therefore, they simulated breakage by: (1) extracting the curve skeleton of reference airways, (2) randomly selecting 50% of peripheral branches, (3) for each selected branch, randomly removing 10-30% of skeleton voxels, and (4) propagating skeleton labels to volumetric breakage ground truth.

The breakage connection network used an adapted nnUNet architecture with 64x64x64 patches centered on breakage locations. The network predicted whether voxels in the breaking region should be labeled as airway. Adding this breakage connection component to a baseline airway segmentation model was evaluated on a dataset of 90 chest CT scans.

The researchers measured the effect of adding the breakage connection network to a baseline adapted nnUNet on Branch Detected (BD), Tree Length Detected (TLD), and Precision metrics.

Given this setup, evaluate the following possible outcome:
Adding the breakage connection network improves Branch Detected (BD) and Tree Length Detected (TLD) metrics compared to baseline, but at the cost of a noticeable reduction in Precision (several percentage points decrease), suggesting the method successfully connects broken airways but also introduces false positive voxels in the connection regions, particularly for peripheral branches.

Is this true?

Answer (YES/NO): NO